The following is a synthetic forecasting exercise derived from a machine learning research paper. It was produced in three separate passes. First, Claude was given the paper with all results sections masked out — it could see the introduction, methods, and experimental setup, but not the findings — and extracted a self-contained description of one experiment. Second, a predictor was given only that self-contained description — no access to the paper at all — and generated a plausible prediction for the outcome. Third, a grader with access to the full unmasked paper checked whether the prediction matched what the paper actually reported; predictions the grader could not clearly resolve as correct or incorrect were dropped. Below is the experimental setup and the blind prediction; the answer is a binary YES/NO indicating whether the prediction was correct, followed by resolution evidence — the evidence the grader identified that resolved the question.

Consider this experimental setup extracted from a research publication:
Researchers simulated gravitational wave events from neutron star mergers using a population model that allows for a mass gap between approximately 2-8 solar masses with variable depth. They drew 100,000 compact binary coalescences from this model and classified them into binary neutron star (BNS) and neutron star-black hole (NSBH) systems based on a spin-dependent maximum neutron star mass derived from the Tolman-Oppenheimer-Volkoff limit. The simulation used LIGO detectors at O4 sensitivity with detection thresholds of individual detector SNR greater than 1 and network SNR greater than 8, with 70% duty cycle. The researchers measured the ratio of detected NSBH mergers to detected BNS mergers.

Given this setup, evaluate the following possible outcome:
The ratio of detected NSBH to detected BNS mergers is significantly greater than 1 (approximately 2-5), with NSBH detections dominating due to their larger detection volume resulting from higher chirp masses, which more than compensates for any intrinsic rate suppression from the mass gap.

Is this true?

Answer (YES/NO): NO